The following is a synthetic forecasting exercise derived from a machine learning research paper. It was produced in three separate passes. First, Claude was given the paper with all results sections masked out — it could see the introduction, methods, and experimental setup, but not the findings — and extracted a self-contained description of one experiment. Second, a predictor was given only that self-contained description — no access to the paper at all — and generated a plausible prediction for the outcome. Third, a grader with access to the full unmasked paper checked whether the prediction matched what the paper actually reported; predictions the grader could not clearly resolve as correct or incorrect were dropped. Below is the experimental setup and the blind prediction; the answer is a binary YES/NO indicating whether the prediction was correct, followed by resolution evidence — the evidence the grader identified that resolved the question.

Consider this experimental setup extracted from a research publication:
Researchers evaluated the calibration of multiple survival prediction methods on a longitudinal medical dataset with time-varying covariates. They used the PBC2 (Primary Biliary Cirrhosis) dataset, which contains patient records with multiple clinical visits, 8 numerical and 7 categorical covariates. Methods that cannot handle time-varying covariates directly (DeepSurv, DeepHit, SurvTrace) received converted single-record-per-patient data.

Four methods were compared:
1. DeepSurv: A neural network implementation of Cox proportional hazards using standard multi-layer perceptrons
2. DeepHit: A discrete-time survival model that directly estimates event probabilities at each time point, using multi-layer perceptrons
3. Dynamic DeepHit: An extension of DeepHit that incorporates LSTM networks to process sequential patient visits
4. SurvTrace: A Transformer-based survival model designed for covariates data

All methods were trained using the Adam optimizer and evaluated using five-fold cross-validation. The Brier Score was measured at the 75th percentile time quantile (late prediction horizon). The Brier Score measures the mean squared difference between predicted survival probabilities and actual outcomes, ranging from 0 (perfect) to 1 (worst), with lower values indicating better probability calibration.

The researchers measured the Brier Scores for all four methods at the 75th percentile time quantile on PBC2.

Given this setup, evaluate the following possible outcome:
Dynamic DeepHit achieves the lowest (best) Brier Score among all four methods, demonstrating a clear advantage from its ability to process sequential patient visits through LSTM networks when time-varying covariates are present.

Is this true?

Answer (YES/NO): NO